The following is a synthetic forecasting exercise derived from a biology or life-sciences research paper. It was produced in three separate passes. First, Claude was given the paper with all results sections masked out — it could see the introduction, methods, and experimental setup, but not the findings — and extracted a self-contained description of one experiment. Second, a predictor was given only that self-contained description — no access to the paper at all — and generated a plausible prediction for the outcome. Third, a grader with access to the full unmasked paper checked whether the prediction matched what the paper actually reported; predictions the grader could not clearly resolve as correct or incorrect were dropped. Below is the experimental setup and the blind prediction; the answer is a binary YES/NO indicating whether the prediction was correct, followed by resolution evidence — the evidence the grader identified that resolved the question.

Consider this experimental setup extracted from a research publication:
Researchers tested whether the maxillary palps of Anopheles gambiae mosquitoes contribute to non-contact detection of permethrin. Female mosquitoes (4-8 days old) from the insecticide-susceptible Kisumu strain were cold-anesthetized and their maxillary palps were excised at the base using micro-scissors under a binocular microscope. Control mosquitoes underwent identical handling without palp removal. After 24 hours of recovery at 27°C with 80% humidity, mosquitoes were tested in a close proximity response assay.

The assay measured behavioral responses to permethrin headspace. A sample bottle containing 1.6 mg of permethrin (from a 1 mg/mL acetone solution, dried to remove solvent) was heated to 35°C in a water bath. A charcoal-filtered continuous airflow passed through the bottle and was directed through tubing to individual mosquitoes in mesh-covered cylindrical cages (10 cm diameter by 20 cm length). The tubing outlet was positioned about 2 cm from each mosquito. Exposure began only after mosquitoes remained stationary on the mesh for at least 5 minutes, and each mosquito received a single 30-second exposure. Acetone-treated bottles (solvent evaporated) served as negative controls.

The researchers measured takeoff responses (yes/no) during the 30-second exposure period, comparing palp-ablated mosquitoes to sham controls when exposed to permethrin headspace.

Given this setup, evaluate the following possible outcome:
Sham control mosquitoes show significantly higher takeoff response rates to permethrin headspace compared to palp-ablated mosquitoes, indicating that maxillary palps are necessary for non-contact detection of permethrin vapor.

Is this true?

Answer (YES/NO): NO